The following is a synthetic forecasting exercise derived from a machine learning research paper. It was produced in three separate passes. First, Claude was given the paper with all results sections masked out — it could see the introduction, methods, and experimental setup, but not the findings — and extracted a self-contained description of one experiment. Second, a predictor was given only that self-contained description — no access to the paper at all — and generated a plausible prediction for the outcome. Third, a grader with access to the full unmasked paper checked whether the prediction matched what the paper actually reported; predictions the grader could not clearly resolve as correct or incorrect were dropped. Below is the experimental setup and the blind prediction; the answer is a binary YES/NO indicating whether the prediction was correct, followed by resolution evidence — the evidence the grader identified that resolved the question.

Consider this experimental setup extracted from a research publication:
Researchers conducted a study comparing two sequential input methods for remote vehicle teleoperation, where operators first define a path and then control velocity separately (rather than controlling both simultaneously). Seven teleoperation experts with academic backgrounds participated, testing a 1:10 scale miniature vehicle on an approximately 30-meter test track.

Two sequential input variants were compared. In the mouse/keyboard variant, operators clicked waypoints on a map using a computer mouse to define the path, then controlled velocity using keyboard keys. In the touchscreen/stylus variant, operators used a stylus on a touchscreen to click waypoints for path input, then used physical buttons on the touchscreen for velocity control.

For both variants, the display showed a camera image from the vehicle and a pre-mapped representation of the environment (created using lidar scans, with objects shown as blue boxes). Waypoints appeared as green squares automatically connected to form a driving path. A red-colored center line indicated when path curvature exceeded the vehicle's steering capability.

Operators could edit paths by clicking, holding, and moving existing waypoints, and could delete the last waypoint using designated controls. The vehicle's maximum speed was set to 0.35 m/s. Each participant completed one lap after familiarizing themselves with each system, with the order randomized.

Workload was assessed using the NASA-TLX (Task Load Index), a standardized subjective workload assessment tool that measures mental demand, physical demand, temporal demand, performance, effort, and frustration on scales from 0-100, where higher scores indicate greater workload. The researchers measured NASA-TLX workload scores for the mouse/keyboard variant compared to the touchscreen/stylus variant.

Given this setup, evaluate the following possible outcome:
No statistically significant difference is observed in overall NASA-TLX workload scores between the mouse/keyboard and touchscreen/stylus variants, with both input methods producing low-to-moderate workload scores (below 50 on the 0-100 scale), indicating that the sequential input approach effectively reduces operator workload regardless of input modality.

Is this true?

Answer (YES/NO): YES